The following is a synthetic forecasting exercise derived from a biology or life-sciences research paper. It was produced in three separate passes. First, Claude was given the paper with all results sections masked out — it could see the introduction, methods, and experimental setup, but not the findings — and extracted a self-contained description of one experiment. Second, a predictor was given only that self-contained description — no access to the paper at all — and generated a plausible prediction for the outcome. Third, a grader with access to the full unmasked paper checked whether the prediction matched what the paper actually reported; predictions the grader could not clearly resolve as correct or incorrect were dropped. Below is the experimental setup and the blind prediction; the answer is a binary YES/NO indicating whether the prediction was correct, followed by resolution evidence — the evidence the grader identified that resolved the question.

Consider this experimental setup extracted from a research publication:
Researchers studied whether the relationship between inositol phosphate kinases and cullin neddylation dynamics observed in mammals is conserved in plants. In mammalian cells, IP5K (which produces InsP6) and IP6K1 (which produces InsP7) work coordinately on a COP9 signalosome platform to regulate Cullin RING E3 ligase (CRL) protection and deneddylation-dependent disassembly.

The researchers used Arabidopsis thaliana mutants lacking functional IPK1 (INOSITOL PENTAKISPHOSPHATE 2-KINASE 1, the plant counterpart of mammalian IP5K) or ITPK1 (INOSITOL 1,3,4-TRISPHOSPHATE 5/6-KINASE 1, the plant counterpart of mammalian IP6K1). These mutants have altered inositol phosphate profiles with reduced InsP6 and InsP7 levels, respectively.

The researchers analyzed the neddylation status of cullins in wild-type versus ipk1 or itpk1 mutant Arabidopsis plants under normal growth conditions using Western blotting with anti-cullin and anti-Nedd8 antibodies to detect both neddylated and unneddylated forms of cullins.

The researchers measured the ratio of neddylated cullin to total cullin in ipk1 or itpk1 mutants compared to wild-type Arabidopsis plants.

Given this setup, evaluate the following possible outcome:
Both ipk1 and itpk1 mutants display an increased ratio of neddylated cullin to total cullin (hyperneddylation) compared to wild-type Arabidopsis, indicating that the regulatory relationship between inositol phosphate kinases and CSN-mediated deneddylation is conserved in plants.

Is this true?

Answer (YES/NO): YES